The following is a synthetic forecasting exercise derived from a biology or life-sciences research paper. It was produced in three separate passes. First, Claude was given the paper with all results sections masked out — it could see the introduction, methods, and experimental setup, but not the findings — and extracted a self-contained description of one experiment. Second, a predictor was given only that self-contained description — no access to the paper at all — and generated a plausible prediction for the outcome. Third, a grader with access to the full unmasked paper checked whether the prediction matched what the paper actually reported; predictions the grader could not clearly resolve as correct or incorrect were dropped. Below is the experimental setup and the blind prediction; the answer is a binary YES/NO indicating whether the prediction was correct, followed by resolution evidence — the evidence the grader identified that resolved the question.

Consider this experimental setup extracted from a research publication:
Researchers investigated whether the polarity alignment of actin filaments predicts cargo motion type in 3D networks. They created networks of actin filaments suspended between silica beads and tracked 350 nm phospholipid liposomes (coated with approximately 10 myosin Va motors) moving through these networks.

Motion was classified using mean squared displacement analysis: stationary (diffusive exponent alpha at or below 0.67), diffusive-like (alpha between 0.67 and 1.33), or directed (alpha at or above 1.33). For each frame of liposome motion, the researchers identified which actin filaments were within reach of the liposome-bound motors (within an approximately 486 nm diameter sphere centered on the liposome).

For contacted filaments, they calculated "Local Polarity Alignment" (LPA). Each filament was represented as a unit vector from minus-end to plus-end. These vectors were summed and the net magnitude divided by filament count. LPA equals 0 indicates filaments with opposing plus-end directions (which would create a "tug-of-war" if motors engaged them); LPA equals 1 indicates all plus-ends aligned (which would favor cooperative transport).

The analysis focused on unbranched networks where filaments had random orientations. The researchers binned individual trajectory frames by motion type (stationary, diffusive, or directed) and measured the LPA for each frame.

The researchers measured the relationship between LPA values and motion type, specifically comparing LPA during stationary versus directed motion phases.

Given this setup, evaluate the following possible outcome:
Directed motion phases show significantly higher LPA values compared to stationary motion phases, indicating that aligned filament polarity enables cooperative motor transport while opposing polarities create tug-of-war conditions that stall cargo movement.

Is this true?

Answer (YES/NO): YES